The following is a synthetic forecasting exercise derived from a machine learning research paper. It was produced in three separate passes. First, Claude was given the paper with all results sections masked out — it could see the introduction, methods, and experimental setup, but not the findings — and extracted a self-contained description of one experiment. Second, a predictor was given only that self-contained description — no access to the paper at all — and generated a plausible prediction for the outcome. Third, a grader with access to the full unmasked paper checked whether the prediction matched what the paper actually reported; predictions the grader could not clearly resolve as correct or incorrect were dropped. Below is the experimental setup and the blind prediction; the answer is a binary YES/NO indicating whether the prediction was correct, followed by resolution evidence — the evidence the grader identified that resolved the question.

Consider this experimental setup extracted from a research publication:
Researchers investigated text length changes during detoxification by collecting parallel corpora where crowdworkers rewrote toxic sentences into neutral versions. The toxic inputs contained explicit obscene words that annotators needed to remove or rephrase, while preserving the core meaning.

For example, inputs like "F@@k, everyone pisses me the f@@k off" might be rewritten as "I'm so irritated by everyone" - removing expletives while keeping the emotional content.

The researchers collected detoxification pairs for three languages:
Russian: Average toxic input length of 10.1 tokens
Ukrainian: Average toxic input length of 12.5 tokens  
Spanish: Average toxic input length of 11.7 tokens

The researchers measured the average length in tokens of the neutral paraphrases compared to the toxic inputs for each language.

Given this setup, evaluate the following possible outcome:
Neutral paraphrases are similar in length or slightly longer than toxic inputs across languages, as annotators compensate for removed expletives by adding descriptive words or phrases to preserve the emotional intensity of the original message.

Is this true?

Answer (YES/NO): NO